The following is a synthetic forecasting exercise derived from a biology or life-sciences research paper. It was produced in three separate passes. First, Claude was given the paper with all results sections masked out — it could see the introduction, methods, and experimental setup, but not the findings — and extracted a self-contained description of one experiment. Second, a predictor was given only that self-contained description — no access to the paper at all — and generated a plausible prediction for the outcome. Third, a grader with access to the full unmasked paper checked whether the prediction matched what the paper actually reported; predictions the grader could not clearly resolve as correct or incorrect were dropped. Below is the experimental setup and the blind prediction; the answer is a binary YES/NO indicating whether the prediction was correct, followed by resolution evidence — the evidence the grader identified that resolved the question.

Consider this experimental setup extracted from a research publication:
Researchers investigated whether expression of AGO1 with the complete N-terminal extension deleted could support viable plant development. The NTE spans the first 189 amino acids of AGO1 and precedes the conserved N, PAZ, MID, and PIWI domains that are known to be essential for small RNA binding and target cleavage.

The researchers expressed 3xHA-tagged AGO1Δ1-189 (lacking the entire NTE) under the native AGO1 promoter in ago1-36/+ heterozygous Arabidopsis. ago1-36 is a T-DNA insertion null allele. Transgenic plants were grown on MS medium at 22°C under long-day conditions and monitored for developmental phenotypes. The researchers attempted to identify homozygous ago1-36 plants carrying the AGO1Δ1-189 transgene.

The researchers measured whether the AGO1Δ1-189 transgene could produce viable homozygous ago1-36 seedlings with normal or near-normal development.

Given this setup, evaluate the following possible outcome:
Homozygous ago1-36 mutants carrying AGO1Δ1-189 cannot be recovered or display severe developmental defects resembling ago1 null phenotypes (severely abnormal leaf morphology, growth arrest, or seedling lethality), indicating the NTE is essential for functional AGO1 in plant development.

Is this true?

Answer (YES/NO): YES